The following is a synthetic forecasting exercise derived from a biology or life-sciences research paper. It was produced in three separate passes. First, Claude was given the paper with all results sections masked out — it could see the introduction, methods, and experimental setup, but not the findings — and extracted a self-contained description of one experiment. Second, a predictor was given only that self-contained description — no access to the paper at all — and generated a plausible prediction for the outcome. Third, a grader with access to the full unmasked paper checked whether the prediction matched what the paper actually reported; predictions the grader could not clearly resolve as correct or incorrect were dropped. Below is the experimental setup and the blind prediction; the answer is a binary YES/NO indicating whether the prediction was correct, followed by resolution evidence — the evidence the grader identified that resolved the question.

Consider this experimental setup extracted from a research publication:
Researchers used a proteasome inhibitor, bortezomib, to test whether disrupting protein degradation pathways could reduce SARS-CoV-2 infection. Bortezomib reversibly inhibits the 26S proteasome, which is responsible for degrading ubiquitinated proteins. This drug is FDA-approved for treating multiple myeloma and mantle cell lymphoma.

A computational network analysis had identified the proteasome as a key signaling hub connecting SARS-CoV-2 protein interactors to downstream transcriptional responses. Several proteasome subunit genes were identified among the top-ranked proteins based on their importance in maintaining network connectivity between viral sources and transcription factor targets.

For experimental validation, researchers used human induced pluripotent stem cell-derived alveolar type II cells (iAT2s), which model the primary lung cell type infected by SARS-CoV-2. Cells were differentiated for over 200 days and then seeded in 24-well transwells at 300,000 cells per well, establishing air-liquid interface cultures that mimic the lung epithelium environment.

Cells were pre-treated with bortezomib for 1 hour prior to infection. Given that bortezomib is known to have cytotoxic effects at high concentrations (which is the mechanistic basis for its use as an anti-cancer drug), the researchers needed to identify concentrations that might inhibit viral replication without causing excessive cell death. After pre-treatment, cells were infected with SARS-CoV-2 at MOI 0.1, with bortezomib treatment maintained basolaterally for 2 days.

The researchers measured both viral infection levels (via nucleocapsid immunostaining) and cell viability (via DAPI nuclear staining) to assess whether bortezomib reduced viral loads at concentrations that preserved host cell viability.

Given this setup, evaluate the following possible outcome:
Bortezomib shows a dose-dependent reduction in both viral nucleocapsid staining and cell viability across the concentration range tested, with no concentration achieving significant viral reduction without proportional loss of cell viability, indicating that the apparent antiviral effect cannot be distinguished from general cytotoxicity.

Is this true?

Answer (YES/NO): NO